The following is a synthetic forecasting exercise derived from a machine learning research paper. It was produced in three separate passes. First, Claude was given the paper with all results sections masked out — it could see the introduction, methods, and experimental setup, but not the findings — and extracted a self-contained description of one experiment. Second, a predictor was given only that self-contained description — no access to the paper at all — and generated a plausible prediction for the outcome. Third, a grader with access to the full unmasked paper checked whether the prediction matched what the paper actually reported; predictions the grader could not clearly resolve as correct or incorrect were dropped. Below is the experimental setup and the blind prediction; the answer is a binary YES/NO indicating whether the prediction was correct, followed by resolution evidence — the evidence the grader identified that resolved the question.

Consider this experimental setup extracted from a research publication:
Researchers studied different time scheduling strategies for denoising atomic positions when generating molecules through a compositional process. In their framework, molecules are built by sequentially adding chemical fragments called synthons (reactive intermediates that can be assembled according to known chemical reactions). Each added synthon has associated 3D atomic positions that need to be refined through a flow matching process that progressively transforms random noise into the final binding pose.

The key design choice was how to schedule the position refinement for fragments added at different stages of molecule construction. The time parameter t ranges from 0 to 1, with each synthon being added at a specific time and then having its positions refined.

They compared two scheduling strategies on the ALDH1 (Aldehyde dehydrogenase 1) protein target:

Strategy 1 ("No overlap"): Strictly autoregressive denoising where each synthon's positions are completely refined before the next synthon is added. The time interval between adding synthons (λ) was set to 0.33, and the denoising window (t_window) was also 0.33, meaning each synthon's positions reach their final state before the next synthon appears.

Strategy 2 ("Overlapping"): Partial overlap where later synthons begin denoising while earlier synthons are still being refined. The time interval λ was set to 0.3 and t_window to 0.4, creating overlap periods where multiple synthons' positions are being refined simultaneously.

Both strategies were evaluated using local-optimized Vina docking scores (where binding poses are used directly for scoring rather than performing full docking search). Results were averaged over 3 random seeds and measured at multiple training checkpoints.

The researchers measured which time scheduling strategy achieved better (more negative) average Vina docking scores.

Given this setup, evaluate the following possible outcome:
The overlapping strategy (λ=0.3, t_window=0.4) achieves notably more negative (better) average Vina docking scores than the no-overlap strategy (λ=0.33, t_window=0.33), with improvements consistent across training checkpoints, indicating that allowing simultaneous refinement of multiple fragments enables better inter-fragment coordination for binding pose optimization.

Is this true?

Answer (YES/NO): YES